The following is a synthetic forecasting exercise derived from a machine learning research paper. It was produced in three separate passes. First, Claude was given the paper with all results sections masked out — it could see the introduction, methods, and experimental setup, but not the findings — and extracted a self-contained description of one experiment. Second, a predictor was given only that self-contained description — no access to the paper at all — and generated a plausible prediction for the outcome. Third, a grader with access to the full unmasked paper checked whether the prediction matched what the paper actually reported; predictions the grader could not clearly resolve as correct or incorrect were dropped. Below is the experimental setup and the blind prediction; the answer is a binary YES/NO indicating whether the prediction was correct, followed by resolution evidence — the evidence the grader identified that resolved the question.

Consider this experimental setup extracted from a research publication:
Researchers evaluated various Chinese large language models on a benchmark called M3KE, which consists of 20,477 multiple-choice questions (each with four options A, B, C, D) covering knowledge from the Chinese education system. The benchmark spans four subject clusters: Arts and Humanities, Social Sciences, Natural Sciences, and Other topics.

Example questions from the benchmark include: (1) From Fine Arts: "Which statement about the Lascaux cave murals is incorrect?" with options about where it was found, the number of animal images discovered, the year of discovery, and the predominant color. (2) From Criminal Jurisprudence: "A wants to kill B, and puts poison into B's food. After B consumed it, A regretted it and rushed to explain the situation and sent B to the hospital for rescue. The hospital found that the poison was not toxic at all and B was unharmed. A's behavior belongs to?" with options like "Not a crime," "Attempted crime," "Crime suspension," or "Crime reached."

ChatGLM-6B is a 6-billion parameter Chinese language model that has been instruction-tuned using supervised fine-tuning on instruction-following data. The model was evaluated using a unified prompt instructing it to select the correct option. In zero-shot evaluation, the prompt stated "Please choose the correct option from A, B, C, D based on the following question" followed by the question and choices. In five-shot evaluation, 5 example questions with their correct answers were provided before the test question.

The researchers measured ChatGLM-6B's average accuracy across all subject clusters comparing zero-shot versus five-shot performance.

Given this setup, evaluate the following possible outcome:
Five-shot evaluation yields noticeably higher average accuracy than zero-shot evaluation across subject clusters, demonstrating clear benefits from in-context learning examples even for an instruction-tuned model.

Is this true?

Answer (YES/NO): NO